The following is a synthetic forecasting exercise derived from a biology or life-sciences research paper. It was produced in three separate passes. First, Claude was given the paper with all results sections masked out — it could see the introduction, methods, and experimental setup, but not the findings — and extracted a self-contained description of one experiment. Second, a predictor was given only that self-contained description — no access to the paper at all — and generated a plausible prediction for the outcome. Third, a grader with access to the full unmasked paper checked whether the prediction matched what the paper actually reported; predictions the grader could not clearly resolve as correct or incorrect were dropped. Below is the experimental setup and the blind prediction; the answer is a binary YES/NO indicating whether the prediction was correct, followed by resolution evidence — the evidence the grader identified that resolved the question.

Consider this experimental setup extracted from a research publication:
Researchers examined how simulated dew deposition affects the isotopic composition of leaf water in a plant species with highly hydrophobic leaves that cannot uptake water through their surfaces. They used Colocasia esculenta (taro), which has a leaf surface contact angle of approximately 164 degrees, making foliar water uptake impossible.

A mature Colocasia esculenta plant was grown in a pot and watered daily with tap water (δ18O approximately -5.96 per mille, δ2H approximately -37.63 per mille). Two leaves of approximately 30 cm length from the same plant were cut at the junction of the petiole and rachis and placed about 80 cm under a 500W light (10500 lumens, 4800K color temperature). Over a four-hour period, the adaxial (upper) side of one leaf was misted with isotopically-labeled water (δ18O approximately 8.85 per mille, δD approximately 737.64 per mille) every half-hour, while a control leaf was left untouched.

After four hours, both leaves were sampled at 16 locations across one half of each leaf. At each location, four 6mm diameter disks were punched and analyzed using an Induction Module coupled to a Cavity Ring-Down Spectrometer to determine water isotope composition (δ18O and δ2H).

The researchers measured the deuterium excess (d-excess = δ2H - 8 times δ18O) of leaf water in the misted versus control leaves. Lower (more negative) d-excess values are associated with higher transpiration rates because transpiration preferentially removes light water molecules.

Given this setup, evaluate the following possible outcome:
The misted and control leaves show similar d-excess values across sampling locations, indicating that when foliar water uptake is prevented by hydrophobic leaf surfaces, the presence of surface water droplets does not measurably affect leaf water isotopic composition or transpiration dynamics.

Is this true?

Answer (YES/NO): NO